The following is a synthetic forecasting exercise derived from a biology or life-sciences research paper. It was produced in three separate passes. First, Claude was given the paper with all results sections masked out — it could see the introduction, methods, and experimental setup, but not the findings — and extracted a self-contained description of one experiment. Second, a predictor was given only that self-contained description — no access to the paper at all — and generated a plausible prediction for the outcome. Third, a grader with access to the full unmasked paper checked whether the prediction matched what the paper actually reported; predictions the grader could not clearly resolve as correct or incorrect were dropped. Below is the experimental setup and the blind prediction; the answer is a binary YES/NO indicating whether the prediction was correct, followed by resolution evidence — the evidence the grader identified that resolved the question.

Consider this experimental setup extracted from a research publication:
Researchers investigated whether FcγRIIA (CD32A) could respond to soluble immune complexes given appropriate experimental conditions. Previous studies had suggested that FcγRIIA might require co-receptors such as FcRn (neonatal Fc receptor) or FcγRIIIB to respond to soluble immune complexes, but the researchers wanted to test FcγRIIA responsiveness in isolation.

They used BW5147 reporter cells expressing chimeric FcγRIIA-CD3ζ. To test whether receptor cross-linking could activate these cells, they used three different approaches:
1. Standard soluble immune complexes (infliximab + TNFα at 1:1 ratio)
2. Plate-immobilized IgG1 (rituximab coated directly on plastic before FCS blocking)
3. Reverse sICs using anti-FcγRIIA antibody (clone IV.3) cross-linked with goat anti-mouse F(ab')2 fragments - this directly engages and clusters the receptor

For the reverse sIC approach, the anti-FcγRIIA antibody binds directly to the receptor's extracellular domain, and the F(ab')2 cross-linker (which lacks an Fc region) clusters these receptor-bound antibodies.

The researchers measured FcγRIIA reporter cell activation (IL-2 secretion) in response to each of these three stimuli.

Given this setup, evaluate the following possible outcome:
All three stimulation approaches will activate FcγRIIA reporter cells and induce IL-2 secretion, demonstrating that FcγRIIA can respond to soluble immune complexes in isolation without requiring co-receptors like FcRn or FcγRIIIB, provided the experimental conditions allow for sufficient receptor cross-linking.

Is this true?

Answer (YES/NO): NO